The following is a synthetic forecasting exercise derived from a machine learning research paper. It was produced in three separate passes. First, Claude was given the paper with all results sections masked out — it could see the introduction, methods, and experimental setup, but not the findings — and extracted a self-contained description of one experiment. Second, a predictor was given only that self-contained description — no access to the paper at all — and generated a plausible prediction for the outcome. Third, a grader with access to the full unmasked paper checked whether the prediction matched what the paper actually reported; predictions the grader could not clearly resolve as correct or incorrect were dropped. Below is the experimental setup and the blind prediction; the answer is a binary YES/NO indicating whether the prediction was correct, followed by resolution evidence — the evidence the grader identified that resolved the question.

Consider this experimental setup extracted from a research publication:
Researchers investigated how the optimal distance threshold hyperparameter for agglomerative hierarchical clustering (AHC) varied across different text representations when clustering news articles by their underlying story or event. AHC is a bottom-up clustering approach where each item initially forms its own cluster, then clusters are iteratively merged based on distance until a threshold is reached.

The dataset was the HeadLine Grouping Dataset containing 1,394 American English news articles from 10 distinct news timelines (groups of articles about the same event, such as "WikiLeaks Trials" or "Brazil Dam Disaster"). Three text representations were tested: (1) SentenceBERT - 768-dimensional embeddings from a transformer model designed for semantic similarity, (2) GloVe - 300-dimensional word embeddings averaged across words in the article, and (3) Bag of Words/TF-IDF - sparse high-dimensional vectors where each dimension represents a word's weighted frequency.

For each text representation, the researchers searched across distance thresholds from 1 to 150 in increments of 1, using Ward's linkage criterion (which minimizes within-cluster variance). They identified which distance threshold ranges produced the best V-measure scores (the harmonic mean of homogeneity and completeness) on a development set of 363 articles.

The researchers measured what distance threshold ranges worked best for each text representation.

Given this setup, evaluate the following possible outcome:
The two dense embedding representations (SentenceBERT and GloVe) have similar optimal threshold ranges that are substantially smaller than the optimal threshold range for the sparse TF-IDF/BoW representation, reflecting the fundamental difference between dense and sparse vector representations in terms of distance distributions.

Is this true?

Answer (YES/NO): YES